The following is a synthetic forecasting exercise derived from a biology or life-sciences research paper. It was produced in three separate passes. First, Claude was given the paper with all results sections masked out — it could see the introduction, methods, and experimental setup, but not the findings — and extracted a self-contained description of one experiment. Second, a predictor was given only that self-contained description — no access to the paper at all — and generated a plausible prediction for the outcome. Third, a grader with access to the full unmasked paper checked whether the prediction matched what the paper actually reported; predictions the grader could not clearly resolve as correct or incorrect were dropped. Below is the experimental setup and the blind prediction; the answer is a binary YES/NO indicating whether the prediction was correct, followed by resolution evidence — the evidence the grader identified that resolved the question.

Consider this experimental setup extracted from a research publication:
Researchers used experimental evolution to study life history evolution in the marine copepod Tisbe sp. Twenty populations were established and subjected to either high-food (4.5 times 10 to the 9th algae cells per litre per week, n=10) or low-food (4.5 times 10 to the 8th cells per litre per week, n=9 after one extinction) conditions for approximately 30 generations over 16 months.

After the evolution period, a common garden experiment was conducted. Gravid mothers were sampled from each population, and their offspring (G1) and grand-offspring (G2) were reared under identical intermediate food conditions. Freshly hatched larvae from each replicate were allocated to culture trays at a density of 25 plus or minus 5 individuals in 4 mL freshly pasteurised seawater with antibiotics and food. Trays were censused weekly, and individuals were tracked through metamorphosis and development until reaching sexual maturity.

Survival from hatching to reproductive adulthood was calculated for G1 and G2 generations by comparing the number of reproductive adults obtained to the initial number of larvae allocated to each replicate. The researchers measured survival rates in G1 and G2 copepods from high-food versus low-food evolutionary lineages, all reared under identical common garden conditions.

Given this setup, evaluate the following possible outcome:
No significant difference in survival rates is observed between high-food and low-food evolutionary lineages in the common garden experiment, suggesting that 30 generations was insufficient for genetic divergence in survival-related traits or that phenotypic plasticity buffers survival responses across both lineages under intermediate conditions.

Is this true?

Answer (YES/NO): YES